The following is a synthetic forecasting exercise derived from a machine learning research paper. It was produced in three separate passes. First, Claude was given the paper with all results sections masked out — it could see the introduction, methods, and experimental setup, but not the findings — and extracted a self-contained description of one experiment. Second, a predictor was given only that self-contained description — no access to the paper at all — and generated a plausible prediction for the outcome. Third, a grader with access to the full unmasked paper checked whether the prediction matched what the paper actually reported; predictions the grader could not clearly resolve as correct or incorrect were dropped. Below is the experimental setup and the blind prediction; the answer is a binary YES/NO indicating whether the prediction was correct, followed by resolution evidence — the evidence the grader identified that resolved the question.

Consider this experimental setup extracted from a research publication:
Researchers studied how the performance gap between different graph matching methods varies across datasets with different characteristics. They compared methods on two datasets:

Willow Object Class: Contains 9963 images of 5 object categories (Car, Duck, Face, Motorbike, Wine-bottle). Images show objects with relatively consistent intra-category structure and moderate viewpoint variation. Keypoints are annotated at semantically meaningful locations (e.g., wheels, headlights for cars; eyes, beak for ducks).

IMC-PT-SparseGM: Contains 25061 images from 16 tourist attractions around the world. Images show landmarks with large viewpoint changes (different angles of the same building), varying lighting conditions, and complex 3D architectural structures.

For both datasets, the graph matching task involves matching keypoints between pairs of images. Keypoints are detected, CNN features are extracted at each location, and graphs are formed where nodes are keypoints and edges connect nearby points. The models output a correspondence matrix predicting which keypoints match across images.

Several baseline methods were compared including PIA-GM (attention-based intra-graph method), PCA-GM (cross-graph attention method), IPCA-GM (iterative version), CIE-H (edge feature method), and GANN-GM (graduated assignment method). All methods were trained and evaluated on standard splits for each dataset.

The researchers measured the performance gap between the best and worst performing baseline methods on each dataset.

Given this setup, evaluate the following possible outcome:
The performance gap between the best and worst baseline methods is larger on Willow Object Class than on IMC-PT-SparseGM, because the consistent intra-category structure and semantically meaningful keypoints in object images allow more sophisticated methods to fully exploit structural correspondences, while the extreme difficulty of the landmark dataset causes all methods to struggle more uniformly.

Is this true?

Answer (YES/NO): NO